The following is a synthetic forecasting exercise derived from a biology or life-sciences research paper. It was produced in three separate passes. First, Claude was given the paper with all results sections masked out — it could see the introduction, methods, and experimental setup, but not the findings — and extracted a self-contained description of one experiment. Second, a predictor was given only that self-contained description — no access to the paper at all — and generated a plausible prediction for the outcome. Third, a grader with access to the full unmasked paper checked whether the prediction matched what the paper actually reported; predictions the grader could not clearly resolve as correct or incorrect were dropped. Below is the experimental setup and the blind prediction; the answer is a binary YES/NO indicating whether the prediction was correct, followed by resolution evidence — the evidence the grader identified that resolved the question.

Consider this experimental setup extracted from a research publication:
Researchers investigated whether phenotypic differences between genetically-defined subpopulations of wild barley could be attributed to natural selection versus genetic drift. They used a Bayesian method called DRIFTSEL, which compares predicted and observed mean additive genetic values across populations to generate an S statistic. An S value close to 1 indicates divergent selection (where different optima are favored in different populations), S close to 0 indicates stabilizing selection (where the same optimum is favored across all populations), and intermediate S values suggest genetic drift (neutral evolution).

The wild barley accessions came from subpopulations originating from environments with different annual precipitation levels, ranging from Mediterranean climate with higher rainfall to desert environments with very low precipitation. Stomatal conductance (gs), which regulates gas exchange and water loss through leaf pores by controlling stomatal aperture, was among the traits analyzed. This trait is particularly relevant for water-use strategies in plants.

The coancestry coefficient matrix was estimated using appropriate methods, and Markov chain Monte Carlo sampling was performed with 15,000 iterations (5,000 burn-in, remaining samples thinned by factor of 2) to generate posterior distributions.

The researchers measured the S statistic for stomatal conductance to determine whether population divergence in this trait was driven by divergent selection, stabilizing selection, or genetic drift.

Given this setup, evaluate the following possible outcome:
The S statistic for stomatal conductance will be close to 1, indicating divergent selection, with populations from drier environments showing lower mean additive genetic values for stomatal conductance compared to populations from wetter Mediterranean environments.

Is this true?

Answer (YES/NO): NO